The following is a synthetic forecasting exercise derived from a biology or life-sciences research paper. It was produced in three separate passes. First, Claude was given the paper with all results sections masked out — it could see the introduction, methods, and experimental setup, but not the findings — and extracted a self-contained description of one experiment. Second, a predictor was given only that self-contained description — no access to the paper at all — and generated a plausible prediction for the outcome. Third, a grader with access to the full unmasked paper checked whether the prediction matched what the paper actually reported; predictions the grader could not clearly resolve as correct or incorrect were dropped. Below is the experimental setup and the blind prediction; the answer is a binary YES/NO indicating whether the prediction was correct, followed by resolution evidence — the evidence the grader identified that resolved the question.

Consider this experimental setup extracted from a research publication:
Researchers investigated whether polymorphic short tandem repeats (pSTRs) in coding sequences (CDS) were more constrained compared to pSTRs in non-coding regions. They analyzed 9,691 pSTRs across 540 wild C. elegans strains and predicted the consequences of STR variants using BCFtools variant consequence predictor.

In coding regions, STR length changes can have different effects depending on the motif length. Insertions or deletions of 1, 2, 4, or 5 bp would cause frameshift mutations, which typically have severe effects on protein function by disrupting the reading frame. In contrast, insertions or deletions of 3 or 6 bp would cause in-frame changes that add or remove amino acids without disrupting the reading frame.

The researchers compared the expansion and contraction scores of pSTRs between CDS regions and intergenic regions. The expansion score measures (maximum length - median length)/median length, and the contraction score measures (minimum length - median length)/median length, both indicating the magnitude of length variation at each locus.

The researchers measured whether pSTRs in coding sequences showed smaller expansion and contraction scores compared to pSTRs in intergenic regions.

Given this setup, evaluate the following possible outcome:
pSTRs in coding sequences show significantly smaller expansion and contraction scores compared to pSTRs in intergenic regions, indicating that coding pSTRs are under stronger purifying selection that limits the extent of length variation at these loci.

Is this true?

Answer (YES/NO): YES